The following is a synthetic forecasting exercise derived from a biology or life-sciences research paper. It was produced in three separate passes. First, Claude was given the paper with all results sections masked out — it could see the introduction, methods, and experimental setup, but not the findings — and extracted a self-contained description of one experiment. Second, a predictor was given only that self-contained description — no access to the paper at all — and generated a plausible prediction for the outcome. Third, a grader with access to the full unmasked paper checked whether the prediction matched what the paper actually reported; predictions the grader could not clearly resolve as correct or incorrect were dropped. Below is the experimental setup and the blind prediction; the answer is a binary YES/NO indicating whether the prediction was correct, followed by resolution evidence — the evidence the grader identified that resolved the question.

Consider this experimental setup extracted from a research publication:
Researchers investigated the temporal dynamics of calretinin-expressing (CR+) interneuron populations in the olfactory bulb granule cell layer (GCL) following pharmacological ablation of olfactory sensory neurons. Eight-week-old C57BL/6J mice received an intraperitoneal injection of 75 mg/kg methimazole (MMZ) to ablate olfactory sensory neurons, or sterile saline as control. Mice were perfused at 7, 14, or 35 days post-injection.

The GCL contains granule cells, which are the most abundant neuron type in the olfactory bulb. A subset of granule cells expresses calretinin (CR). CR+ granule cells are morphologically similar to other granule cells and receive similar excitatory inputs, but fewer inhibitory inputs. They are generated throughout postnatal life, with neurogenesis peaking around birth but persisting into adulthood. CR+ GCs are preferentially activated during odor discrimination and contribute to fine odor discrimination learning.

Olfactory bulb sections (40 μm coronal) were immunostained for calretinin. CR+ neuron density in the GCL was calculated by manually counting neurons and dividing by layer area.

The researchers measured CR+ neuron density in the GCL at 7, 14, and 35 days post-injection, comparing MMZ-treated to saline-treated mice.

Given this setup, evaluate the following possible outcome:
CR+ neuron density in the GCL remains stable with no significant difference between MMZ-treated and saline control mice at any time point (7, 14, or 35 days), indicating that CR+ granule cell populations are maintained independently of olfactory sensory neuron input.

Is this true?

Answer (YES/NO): NO